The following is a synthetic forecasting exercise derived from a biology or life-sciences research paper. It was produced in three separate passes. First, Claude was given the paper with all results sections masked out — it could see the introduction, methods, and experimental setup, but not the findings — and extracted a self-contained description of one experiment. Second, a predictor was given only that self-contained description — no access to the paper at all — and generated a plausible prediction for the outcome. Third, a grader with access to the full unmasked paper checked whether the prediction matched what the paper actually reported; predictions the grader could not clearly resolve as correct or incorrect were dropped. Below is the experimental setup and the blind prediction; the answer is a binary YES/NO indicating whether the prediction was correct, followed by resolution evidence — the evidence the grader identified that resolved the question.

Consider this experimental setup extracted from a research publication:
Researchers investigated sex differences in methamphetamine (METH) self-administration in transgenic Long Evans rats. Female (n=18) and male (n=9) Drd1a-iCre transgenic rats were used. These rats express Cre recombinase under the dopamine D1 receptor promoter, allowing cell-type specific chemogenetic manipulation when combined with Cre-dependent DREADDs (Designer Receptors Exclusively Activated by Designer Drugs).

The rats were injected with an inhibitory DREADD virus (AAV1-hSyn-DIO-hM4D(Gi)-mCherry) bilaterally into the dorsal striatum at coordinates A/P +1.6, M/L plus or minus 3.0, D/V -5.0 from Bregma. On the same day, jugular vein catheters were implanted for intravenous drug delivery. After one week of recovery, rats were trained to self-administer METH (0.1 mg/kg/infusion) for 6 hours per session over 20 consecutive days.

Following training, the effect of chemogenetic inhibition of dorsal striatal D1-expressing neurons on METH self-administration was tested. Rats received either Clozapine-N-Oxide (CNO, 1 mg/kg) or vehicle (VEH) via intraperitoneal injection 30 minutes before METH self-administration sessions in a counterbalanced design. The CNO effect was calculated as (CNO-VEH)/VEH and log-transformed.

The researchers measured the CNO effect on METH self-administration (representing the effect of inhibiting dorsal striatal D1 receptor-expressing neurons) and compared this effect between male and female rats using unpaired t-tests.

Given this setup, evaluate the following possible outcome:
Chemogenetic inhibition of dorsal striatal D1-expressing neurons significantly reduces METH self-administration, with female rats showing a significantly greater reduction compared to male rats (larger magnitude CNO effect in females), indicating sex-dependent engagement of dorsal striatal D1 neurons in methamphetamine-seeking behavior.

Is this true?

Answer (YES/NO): NO